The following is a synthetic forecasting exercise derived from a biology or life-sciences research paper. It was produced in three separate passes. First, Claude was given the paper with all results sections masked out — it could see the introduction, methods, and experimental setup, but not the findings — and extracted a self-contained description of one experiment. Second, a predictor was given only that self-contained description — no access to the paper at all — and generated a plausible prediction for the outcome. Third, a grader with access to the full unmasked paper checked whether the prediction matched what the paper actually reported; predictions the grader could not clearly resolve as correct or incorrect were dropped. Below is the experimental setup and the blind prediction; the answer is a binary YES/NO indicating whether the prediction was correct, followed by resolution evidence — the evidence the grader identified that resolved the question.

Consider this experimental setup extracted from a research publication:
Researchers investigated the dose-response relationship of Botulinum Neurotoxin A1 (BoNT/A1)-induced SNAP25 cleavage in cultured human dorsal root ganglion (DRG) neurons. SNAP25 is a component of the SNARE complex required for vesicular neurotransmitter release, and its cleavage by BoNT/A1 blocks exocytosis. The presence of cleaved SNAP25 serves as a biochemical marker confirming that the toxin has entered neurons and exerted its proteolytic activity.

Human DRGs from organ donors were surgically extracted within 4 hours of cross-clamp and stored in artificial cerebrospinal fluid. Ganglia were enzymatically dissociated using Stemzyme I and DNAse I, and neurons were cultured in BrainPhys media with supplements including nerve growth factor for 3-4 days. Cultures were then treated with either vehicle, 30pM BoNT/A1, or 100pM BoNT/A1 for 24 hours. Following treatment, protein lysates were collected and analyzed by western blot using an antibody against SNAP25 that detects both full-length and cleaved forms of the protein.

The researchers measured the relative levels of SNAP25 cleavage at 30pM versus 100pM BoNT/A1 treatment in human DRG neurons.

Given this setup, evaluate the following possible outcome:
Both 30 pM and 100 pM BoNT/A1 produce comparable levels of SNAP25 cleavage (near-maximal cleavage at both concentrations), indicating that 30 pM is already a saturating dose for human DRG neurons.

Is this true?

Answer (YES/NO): NO